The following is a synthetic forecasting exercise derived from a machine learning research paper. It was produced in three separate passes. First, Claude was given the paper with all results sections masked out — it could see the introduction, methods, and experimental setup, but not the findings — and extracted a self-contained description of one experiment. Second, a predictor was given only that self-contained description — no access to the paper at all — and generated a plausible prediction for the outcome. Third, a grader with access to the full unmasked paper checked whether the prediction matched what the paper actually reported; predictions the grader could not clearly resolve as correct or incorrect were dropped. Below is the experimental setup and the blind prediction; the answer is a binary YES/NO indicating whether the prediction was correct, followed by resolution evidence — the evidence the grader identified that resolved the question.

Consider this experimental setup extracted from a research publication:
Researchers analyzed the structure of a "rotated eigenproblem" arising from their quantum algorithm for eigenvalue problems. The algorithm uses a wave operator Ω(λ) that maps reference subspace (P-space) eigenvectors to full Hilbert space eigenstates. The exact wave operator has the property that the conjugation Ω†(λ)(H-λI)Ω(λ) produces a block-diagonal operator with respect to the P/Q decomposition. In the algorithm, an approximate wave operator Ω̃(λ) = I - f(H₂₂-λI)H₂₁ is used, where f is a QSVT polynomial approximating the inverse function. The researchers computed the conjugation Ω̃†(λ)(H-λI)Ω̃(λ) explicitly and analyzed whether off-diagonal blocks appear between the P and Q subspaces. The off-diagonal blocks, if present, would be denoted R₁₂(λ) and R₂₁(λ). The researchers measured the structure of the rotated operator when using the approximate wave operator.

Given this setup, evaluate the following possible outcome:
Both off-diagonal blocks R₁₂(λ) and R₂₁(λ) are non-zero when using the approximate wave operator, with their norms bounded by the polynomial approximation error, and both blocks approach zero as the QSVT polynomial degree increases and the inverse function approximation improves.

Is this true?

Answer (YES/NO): YES